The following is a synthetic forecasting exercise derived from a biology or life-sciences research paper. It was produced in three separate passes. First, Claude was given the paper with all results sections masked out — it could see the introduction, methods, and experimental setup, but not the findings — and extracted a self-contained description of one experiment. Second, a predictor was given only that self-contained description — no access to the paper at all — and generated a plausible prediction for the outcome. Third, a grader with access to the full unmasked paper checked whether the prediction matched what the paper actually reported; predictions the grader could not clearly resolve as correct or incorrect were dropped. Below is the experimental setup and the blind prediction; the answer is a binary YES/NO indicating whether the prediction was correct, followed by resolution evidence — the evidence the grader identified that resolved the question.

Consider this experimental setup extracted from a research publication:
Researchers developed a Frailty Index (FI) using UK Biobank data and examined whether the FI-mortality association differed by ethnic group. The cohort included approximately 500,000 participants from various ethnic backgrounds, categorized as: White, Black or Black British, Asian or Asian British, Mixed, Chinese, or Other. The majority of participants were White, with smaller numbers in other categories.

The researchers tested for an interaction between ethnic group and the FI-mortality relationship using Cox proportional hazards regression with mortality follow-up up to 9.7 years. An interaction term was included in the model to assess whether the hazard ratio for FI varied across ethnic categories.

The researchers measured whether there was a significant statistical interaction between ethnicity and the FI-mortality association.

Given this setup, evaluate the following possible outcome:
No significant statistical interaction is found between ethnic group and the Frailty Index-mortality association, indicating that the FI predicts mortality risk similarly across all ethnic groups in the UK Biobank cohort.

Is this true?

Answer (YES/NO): YES